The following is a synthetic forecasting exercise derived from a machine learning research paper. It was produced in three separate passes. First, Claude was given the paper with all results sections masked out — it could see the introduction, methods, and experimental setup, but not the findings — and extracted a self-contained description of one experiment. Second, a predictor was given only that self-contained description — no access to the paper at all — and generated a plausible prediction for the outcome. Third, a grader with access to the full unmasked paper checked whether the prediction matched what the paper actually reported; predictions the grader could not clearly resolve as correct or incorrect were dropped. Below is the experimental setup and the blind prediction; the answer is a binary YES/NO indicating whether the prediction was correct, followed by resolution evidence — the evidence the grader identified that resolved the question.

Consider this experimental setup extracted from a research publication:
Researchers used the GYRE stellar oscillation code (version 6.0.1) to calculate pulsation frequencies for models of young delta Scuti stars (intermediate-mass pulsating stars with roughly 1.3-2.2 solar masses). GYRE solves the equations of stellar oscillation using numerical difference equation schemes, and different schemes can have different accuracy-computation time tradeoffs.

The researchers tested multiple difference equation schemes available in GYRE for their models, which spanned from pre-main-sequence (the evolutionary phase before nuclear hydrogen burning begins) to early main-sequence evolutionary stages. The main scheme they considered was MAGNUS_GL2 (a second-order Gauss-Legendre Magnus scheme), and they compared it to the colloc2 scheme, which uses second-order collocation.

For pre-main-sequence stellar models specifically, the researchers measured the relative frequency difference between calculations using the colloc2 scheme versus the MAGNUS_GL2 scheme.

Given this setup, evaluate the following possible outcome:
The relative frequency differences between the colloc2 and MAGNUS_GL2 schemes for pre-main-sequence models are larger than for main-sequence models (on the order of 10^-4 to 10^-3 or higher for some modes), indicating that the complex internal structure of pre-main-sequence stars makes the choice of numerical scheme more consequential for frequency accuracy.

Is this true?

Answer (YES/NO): YES